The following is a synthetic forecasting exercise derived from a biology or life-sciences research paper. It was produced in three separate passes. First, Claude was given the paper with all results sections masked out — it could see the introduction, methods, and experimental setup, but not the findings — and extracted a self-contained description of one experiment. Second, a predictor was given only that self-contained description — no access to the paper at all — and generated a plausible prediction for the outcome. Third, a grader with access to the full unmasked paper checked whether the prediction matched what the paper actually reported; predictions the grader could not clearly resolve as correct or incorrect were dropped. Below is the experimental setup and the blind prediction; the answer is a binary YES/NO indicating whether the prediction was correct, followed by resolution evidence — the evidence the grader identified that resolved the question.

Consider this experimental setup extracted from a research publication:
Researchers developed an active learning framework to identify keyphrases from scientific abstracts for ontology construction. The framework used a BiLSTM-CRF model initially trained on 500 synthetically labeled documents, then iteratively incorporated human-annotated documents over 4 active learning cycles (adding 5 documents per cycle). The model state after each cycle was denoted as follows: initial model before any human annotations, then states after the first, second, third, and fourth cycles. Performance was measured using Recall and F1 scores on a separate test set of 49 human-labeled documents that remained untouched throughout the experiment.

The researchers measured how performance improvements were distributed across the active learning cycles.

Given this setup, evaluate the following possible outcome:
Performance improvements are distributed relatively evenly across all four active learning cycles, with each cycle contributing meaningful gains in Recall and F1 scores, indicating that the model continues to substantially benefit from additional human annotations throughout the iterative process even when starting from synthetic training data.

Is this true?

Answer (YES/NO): NO